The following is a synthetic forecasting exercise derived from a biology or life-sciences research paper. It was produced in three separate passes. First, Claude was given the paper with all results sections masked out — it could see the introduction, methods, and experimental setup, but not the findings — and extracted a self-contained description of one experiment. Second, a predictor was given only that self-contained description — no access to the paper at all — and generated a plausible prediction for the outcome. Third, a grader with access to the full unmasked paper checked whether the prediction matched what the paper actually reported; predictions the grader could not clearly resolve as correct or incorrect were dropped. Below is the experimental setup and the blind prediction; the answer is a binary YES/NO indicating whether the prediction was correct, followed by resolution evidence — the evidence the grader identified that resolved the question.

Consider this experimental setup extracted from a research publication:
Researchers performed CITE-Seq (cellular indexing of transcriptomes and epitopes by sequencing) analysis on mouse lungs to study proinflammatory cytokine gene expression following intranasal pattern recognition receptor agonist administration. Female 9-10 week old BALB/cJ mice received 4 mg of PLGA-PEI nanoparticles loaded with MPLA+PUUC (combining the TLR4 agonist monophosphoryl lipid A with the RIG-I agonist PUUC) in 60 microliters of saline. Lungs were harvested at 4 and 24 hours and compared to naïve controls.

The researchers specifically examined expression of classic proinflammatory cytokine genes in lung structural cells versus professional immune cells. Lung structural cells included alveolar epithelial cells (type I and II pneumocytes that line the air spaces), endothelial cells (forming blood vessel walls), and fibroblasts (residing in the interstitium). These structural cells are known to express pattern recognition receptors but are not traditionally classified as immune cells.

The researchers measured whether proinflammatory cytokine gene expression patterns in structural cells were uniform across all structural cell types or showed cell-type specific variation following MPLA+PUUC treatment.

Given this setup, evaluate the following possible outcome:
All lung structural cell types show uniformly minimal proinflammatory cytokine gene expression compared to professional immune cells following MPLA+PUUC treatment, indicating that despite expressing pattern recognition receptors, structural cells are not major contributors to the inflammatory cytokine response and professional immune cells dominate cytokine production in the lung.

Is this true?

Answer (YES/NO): NO